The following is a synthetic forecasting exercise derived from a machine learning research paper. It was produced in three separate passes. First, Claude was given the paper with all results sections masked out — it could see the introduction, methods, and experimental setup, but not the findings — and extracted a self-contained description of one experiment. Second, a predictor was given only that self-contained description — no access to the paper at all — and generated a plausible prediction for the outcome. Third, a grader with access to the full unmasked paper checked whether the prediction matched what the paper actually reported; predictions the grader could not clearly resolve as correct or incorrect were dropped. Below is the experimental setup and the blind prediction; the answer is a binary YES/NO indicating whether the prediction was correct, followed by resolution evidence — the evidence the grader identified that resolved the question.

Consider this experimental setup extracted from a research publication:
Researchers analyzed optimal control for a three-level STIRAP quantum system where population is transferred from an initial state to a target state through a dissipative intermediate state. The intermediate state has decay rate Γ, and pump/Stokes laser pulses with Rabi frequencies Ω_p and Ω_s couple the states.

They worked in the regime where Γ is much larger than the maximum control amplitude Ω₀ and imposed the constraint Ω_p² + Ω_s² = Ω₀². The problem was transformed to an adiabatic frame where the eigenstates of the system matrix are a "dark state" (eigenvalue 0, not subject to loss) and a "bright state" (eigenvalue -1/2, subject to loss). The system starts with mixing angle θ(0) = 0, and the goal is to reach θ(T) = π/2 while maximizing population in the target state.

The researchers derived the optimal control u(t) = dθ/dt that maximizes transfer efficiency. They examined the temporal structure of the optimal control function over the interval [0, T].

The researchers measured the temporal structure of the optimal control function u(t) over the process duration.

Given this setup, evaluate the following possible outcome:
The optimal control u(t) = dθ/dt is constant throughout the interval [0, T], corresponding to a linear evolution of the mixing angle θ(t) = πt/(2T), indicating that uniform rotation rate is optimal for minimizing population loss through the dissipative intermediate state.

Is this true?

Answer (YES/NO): NO